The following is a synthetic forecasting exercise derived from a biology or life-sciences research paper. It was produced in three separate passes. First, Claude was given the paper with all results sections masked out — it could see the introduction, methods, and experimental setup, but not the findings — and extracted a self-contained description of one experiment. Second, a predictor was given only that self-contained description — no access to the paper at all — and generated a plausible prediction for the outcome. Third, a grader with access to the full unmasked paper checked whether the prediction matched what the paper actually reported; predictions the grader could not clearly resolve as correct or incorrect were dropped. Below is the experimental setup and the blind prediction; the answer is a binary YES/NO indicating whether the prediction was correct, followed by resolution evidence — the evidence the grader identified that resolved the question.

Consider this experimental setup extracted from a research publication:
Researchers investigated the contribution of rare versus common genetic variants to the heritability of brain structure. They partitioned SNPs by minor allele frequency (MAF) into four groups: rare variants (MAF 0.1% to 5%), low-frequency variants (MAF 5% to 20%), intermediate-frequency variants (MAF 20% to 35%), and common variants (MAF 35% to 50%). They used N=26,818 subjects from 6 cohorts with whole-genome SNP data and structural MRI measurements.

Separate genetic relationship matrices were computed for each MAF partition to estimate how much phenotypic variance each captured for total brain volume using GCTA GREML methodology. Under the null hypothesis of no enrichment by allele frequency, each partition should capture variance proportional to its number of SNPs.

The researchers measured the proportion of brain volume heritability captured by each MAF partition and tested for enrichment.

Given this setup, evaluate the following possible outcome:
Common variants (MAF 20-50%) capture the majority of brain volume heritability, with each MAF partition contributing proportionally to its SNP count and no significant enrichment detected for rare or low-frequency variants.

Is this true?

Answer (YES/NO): NO